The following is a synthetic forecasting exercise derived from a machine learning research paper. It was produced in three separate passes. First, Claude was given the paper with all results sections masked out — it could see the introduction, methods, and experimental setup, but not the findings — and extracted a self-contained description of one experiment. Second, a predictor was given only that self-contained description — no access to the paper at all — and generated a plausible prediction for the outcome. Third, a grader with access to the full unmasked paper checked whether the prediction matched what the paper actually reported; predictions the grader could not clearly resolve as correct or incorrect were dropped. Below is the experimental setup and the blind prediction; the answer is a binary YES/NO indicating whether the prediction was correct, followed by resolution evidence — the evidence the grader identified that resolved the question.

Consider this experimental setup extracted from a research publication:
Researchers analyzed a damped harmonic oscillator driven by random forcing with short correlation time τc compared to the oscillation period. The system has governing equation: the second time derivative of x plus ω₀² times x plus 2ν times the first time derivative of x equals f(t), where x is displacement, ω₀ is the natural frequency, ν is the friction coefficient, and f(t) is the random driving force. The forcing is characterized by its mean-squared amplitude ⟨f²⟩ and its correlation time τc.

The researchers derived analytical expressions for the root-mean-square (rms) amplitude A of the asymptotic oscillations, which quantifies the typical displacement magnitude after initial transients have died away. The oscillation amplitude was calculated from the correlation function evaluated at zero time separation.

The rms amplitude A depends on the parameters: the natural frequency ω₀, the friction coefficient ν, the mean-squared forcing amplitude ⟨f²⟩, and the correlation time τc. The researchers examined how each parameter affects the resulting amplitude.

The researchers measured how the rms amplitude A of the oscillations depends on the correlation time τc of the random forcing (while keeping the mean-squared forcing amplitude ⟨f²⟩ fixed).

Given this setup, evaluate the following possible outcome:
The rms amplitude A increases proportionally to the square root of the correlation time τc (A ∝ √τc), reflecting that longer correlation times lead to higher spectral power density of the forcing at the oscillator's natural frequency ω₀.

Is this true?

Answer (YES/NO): YES